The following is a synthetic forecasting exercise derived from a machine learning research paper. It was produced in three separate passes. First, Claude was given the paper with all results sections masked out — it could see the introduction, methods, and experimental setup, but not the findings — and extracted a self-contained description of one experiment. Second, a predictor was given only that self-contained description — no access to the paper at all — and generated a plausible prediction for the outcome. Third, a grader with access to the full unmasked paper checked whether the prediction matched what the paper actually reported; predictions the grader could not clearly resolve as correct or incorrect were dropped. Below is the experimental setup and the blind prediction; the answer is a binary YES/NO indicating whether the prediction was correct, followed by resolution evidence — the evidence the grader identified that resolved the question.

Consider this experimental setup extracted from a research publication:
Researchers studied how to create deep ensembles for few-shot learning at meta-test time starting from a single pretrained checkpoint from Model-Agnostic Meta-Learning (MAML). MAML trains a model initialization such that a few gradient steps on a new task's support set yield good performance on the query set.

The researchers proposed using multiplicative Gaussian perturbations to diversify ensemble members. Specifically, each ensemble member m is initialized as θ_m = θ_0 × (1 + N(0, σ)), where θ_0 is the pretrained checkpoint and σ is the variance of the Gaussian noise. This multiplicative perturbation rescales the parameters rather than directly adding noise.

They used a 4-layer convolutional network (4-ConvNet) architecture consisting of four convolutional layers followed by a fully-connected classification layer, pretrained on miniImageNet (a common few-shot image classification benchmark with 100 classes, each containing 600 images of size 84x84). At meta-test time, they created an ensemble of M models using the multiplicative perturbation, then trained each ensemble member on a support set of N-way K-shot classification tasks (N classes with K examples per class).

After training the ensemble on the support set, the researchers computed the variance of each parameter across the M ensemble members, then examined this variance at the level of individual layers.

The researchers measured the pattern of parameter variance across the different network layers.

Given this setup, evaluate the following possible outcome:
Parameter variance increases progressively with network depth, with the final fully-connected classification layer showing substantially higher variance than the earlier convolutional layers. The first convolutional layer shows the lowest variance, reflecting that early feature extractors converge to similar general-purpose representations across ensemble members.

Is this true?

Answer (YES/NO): NO